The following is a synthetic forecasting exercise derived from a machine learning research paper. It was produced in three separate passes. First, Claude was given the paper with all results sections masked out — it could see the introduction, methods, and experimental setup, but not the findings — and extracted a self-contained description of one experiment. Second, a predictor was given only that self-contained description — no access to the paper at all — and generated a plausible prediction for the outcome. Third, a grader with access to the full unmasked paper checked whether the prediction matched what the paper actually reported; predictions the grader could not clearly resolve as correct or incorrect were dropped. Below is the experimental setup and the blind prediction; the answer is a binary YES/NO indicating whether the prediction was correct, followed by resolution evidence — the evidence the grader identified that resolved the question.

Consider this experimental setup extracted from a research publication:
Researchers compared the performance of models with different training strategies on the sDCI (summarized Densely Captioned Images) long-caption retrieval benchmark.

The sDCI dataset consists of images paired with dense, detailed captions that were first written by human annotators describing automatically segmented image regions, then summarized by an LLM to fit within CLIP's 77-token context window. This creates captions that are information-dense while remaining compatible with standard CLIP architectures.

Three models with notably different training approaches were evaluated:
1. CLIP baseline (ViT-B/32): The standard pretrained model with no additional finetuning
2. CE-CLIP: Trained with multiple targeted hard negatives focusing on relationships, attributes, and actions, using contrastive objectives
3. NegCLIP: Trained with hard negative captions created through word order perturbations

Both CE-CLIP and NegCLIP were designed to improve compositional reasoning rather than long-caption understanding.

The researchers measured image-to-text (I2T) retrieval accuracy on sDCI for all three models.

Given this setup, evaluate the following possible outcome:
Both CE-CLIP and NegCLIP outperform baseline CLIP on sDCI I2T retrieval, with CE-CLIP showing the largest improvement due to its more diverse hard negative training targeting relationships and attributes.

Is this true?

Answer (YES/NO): NO